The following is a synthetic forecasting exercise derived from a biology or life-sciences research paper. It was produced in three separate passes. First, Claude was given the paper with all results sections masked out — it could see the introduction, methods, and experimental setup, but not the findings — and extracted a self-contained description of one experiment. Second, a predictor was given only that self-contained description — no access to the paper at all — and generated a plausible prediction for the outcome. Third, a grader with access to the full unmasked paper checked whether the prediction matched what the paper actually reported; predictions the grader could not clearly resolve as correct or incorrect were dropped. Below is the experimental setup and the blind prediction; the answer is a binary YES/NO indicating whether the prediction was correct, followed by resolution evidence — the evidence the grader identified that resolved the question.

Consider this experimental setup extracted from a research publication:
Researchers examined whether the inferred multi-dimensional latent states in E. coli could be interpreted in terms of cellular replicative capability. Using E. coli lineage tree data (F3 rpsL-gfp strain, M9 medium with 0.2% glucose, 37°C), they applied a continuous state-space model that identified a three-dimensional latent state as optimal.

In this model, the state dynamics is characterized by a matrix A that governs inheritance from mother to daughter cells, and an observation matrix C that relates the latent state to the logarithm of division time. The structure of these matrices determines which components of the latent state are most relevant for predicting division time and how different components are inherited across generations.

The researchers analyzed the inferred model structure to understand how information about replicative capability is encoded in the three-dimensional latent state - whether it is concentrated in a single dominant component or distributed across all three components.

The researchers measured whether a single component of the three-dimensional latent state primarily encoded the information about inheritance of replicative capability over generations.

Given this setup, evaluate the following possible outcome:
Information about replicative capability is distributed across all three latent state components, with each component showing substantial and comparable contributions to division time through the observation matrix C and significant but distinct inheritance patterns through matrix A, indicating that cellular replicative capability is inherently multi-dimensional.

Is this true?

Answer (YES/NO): NO